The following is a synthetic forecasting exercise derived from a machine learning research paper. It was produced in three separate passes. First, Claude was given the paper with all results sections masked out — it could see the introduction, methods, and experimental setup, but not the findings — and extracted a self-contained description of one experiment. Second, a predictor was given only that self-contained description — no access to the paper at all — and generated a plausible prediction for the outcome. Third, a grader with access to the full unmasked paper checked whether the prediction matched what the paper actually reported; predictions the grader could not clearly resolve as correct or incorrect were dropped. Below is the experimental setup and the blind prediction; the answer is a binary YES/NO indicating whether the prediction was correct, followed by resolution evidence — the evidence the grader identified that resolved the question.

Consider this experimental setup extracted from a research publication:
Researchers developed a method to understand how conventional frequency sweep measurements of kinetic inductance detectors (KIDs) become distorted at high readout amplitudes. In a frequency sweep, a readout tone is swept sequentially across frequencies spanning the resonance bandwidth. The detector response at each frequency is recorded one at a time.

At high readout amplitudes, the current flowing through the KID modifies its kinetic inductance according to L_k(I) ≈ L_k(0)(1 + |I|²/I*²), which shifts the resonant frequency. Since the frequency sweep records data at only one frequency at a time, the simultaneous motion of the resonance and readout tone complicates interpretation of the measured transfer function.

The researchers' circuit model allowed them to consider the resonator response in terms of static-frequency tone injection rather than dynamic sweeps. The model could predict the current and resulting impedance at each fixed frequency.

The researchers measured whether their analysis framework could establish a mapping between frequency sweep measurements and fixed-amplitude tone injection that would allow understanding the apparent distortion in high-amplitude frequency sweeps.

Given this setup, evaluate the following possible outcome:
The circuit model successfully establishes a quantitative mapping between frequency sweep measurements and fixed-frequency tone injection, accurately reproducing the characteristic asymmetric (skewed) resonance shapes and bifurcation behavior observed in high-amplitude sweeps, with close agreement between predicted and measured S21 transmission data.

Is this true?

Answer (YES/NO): NO